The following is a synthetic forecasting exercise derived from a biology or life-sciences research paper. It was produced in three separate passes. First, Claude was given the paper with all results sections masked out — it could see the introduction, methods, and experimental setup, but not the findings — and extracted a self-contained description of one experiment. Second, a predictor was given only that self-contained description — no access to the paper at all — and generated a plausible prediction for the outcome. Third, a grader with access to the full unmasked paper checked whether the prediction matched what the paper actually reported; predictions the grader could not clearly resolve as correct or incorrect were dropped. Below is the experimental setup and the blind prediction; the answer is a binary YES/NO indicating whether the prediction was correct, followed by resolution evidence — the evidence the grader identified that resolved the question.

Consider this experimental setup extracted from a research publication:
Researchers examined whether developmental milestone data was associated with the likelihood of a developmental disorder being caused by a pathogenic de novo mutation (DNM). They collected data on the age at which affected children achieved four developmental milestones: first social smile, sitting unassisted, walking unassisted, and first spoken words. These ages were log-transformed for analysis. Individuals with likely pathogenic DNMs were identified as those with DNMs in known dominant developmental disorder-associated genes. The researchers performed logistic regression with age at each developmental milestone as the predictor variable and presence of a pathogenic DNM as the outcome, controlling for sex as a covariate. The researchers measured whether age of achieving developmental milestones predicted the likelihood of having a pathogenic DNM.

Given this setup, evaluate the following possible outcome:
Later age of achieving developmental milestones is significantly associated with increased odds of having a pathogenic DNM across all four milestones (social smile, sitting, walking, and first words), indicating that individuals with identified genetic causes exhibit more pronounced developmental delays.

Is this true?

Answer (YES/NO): NO